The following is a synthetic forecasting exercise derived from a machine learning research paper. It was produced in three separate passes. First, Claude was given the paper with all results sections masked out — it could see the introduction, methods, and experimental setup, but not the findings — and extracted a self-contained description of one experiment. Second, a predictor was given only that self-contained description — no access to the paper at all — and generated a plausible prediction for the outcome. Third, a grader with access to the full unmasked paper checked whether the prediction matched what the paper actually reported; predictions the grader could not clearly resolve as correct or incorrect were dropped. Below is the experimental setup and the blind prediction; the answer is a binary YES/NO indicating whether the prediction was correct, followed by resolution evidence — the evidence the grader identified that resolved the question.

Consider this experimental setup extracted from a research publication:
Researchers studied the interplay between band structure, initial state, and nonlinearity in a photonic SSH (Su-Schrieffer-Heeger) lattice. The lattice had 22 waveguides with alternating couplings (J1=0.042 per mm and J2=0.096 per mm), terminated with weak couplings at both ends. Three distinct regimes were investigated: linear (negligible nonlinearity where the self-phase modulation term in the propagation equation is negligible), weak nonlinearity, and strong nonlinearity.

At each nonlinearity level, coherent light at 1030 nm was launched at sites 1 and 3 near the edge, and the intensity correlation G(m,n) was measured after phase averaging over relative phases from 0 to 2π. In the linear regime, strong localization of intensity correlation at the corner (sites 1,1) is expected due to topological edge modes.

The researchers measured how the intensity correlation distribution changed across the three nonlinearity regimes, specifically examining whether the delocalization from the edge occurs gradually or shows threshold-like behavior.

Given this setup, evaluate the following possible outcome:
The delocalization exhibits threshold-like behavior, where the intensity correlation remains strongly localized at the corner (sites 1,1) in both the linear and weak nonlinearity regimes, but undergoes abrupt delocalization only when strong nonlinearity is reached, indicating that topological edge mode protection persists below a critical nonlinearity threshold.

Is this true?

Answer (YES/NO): NO